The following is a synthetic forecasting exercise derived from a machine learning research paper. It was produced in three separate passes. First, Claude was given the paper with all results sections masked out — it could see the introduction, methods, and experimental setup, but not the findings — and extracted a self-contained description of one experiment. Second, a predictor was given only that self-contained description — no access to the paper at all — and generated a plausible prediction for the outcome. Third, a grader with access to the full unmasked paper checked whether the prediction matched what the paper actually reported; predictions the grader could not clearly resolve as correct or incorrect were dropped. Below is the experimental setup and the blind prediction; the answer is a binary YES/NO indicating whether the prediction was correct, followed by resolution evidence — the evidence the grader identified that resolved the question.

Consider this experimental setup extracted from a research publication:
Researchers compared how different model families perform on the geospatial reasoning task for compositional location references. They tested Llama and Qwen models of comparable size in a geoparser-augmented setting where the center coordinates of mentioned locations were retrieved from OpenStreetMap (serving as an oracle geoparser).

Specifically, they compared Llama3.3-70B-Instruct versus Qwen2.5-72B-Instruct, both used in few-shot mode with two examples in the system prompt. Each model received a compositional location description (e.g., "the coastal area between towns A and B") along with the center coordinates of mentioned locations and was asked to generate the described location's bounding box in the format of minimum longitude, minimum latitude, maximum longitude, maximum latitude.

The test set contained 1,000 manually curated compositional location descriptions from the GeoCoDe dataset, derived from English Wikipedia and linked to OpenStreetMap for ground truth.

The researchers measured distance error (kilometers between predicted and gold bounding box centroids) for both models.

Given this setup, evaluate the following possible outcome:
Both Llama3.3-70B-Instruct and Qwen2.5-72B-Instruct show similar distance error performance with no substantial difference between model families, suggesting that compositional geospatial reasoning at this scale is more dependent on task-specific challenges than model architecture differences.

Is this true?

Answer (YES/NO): NO